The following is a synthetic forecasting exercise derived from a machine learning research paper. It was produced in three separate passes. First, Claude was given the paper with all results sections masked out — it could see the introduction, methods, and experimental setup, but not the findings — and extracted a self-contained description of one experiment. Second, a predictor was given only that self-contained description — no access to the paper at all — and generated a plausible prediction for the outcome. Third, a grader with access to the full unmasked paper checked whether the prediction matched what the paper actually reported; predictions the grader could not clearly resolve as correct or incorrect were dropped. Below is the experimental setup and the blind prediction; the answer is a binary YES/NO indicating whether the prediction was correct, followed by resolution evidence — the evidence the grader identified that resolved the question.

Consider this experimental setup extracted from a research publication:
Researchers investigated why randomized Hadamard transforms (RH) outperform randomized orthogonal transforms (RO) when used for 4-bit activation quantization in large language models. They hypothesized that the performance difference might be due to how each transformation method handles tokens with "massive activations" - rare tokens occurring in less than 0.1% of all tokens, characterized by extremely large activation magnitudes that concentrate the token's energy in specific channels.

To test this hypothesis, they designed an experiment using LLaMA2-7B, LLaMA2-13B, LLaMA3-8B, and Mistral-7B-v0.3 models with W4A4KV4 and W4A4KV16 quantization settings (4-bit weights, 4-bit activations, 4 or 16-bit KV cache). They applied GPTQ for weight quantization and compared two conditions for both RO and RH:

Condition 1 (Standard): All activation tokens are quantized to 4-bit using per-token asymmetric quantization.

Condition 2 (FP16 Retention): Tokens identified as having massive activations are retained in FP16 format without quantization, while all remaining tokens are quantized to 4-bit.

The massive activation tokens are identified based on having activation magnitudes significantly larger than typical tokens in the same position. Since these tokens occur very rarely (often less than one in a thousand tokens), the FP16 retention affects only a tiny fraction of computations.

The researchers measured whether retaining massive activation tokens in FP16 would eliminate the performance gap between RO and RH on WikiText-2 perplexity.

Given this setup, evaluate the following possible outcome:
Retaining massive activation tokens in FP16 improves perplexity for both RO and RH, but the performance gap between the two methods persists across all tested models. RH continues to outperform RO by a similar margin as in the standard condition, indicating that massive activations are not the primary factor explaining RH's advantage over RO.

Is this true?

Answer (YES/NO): NO